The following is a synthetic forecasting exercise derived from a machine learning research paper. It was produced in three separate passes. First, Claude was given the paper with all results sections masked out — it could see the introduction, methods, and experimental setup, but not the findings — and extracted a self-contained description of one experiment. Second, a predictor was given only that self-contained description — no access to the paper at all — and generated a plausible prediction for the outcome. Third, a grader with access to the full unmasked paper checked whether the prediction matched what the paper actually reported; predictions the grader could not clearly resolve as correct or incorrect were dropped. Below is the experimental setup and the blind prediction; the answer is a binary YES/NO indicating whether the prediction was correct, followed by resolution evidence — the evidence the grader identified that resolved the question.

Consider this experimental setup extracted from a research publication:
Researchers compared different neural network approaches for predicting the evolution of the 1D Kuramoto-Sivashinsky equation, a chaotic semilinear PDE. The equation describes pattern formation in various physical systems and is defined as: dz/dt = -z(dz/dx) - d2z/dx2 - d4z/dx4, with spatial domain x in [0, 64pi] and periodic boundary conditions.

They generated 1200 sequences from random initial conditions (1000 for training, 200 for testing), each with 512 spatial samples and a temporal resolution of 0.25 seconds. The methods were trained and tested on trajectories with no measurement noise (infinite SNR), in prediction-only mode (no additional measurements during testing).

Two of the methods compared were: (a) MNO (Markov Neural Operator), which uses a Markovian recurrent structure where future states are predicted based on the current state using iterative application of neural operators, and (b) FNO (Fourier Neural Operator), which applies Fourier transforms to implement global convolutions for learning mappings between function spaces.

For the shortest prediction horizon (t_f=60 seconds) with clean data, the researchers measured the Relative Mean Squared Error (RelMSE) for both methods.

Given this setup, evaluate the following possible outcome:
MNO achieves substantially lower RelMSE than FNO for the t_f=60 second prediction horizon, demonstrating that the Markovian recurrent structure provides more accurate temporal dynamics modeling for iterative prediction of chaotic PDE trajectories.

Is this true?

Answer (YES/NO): YES